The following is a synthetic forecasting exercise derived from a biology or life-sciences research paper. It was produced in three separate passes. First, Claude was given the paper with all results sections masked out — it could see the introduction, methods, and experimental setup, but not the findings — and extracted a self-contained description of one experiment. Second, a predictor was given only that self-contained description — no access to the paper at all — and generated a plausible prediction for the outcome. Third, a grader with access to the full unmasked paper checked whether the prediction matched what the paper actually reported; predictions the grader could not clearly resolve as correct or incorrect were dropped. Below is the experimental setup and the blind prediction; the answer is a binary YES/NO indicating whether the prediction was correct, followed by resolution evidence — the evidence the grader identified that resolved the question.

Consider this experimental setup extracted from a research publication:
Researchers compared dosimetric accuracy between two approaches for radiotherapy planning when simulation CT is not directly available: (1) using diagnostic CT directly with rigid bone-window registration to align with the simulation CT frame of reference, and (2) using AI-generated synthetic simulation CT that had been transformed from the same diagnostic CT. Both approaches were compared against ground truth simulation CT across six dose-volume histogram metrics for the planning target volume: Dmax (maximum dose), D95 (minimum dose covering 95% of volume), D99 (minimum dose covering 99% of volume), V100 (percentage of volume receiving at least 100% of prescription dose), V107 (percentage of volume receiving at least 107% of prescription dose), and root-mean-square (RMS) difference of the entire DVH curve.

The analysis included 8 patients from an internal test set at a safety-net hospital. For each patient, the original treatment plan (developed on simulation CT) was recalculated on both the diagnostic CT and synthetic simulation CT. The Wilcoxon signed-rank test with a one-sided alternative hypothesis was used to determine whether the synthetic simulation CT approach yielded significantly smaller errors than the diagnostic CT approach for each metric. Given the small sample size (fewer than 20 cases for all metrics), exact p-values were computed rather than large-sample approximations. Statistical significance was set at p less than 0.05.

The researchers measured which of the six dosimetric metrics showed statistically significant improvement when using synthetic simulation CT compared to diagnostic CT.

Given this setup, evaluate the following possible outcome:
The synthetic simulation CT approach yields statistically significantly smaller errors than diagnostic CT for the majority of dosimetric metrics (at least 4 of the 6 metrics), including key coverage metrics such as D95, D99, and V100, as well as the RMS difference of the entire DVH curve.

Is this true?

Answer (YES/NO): NO